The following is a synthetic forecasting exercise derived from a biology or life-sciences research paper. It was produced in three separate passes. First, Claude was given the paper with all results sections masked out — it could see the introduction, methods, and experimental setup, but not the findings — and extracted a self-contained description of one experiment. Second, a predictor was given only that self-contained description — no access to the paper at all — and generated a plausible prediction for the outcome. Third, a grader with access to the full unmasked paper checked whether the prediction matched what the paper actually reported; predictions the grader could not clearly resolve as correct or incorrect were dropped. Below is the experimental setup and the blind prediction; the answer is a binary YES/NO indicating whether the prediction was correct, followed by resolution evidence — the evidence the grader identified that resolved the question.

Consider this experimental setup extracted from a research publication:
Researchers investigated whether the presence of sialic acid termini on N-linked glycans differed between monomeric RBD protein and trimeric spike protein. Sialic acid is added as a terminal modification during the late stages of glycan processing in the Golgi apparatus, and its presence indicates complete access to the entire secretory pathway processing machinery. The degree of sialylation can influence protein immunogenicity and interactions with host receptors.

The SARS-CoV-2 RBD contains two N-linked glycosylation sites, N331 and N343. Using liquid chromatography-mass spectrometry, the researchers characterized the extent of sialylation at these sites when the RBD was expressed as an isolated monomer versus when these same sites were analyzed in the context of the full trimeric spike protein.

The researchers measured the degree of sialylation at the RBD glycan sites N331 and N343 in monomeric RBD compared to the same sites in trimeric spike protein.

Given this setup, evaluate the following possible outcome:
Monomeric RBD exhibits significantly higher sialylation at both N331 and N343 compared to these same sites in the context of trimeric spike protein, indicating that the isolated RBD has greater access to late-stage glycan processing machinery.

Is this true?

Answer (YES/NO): NO